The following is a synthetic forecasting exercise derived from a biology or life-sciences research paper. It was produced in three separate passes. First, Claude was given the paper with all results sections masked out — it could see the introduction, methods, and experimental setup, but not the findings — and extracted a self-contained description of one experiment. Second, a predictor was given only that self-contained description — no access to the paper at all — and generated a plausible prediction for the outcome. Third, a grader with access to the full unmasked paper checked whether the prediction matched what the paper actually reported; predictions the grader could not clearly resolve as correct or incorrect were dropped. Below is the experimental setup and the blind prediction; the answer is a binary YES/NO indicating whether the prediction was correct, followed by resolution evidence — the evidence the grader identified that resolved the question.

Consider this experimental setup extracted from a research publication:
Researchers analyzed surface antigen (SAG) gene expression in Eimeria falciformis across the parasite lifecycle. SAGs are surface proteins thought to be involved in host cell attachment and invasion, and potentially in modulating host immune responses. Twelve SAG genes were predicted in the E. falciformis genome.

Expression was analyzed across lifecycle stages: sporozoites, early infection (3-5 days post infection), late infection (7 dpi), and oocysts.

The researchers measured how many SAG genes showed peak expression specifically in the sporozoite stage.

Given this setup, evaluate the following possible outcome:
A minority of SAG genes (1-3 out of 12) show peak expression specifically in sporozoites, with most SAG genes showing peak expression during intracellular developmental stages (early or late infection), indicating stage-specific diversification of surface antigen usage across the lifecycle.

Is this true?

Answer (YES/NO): NO